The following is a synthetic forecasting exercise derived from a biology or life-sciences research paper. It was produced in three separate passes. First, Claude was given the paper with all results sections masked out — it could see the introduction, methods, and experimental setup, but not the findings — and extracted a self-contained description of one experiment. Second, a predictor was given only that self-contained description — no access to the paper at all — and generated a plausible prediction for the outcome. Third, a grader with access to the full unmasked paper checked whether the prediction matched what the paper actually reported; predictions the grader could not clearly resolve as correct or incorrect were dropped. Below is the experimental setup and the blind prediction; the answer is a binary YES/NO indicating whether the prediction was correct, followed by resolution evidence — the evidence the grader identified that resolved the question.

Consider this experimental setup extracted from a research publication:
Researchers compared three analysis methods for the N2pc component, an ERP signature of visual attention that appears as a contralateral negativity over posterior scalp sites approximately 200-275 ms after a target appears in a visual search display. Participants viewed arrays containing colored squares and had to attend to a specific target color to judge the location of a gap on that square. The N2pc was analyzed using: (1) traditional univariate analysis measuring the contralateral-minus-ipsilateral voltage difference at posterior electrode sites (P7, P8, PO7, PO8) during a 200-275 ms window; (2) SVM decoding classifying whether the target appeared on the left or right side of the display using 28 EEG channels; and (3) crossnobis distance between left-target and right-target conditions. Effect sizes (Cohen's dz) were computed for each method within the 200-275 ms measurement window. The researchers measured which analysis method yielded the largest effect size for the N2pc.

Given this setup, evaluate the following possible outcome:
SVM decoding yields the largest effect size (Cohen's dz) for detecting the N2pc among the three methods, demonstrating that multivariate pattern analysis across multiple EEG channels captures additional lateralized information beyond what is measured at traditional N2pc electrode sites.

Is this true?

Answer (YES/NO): NO